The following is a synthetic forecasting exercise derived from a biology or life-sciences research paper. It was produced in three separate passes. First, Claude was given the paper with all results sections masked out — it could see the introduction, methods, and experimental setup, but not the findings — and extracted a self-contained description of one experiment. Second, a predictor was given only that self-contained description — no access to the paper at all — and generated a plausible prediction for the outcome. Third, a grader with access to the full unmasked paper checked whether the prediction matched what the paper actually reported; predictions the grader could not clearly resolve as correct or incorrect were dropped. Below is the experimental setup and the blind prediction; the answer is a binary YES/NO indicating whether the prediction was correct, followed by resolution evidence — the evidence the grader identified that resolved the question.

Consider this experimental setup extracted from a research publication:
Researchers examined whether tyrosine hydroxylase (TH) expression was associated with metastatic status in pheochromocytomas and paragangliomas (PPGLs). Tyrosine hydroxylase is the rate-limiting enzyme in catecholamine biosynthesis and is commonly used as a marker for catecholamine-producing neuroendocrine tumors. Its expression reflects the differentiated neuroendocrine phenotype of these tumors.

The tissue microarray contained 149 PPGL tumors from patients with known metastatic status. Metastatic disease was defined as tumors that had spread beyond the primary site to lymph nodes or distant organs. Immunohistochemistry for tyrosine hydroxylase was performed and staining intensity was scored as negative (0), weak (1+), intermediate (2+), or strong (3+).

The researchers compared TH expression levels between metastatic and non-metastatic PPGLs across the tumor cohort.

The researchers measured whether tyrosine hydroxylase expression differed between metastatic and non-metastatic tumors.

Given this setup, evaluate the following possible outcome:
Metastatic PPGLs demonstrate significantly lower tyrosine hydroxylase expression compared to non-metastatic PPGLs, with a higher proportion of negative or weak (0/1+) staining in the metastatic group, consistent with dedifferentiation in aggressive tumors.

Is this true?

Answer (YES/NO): NO